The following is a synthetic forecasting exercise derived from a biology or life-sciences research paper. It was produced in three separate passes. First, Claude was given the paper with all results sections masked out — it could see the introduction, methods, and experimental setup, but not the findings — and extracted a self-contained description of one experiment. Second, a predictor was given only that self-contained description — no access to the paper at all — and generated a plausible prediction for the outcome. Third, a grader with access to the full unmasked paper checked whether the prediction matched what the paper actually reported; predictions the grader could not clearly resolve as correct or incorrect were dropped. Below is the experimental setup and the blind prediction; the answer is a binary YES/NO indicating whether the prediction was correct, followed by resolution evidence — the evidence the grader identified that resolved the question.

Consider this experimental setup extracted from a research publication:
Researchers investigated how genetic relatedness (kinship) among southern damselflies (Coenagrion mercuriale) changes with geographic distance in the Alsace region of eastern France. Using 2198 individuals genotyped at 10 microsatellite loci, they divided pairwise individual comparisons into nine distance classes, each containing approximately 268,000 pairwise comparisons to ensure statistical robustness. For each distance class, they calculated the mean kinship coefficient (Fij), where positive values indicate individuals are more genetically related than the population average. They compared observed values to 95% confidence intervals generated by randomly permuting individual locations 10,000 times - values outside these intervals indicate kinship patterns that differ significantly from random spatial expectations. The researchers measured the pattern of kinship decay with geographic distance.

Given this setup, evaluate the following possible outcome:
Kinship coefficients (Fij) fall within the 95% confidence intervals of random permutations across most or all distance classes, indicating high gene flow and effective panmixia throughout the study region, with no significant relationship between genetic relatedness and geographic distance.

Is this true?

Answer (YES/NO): NO